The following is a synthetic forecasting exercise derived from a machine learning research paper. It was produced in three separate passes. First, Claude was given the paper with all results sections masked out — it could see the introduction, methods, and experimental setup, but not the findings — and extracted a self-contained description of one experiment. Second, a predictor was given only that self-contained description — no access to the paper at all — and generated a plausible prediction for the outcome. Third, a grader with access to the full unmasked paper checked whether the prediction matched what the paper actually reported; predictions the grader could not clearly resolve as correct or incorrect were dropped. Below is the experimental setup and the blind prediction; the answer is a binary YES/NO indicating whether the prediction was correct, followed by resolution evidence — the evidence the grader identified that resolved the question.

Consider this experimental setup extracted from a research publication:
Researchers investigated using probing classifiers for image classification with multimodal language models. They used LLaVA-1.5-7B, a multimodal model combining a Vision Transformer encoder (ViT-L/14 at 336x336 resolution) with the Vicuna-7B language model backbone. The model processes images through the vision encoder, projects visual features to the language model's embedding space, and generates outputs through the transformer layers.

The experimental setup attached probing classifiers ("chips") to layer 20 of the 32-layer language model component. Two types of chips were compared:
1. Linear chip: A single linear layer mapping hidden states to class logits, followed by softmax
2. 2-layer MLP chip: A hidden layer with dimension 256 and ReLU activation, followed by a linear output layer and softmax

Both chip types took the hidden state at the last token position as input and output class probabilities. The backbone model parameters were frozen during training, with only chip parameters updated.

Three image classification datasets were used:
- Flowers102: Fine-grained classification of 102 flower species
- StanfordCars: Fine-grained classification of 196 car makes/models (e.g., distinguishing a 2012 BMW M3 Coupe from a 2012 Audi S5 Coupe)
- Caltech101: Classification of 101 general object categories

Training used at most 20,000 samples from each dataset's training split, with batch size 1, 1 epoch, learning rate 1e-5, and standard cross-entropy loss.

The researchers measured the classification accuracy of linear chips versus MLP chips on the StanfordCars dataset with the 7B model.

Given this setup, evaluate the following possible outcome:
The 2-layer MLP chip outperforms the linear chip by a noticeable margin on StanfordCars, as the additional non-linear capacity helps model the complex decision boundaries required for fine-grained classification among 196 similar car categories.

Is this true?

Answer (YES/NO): NO